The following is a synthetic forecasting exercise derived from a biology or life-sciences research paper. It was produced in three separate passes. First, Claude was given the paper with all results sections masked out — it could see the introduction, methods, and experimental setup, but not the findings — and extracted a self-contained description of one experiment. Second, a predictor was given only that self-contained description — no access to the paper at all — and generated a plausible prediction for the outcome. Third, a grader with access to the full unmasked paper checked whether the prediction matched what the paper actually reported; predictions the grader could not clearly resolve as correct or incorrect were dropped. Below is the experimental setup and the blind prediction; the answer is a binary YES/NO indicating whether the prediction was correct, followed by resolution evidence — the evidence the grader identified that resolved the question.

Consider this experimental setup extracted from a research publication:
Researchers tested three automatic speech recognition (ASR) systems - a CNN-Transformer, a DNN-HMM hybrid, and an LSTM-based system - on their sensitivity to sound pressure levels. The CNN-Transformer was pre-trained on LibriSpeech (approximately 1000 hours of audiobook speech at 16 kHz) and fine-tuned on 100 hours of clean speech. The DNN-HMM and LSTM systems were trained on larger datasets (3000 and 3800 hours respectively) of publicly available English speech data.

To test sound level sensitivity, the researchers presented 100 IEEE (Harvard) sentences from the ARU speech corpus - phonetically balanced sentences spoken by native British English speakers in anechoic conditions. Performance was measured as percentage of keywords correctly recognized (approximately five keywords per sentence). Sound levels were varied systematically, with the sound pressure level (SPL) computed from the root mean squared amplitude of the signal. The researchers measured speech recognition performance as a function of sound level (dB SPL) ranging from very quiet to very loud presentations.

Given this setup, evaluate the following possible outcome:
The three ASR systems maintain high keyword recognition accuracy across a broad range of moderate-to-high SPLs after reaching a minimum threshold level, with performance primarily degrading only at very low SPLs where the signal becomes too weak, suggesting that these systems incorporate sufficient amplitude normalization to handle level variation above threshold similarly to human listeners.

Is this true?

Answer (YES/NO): NO